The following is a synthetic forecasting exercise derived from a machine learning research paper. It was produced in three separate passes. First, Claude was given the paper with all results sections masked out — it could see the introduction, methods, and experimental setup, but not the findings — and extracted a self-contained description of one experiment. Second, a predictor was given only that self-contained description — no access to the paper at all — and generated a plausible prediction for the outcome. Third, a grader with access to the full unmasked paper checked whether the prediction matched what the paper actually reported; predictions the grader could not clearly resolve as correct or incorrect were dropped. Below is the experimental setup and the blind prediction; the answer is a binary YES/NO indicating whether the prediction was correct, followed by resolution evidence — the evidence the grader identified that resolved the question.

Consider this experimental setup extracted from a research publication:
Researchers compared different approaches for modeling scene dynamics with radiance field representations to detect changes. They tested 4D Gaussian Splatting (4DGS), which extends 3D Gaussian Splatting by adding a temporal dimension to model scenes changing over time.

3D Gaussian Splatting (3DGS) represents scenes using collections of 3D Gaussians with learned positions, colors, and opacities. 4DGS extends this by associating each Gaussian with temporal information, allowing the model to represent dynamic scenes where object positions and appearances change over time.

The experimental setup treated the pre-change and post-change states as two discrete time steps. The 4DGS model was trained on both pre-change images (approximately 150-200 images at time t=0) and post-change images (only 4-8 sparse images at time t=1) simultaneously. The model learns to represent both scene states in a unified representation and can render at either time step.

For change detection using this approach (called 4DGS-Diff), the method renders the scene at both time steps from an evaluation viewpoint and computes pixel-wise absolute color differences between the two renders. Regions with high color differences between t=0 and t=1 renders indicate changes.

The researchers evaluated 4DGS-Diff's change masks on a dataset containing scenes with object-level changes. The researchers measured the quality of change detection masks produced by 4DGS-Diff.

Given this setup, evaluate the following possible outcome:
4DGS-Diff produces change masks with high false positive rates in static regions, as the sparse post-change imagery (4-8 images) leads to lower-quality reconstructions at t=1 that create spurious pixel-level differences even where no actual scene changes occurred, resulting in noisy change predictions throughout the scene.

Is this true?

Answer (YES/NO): YES